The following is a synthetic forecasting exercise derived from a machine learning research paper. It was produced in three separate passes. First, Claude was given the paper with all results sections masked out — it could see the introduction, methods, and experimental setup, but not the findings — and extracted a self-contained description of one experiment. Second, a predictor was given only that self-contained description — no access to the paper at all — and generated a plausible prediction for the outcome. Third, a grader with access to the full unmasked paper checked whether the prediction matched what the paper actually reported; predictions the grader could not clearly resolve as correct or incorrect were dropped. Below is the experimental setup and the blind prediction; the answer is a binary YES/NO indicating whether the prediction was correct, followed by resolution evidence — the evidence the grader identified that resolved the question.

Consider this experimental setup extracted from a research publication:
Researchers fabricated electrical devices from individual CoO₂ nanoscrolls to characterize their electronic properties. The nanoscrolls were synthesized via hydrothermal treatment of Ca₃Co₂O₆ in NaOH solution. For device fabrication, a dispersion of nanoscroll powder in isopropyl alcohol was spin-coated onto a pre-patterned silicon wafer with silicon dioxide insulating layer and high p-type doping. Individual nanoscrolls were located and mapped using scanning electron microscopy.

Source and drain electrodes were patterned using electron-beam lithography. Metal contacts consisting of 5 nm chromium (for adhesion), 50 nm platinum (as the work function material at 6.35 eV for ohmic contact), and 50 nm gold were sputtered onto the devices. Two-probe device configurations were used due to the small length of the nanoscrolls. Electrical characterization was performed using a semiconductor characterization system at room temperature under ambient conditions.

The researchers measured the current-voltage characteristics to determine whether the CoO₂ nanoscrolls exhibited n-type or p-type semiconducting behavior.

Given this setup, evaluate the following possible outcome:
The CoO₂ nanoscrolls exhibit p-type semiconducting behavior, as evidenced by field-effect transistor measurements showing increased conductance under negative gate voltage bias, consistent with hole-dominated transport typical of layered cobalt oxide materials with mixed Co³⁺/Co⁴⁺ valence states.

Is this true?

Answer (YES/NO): YES